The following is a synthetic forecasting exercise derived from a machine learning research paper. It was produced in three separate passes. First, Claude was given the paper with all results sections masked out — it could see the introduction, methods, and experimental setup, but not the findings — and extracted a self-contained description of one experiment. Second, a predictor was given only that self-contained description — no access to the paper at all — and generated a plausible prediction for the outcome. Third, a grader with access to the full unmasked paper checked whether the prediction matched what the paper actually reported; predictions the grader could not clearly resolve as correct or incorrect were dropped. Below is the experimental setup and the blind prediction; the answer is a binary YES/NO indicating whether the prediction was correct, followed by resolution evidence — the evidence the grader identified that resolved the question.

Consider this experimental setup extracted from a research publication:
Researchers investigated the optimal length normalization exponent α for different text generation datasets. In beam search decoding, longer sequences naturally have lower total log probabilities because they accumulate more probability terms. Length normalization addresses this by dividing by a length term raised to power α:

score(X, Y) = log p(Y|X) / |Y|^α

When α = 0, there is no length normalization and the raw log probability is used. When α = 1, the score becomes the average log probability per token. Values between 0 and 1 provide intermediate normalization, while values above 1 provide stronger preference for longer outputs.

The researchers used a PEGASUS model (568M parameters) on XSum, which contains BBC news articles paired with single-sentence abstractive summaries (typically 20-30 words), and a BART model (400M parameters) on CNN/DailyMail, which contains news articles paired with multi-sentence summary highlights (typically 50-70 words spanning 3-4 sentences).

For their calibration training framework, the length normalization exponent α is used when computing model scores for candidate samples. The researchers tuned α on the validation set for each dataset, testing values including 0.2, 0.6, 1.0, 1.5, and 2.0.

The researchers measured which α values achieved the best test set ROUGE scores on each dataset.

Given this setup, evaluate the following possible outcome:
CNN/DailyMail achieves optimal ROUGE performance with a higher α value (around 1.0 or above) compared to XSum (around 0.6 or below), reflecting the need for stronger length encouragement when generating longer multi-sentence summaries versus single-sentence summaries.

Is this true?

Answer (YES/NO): YES